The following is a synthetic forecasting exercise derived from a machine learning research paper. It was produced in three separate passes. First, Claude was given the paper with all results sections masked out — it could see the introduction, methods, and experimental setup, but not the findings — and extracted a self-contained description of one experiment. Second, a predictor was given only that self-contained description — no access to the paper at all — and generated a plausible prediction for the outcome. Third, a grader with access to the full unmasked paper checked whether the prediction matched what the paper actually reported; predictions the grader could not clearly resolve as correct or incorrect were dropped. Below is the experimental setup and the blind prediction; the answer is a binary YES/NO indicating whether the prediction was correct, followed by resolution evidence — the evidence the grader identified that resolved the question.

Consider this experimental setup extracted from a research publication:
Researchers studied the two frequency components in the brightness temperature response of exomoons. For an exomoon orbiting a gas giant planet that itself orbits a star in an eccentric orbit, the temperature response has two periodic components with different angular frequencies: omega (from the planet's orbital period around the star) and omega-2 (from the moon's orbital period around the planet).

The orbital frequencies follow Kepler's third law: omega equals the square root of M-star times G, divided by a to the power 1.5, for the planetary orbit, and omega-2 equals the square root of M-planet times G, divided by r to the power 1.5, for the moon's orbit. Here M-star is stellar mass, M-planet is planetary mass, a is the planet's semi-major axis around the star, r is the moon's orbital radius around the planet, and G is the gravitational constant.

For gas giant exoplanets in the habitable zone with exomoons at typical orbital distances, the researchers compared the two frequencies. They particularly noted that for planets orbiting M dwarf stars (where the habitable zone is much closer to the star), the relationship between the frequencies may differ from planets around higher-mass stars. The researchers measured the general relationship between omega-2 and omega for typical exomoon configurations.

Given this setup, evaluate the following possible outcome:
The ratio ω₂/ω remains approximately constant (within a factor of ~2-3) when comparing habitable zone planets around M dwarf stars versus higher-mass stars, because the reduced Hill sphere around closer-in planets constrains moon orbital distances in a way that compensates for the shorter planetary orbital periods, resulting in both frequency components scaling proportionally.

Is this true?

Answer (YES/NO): NO